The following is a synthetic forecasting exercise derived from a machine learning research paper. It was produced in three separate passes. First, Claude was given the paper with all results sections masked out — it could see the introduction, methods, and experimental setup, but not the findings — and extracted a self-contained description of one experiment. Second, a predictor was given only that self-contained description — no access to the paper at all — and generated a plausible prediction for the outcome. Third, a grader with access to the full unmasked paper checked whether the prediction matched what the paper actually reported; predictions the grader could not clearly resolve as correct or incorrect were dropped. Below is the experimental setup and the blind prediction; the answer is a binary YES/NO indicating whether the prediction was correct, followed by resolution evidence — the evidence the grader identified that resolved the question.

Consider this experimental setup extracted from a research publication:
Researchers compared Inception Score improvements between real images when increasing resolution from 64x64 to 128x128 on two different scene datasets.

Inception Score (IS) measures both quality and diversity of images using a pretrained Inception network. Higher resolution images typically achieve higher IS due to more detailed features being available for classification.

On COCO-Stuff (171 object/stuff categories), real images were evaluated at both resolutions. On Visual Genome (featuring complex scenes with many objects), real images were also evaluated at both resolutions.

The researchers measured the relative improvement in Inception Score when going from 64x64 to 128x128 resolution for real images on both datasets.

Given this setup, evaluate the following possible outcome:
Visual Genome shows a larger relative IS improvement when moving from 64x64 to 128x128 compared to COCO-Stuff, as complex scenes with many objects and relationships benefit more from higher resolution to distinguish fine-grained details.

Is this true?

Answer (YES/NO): YES